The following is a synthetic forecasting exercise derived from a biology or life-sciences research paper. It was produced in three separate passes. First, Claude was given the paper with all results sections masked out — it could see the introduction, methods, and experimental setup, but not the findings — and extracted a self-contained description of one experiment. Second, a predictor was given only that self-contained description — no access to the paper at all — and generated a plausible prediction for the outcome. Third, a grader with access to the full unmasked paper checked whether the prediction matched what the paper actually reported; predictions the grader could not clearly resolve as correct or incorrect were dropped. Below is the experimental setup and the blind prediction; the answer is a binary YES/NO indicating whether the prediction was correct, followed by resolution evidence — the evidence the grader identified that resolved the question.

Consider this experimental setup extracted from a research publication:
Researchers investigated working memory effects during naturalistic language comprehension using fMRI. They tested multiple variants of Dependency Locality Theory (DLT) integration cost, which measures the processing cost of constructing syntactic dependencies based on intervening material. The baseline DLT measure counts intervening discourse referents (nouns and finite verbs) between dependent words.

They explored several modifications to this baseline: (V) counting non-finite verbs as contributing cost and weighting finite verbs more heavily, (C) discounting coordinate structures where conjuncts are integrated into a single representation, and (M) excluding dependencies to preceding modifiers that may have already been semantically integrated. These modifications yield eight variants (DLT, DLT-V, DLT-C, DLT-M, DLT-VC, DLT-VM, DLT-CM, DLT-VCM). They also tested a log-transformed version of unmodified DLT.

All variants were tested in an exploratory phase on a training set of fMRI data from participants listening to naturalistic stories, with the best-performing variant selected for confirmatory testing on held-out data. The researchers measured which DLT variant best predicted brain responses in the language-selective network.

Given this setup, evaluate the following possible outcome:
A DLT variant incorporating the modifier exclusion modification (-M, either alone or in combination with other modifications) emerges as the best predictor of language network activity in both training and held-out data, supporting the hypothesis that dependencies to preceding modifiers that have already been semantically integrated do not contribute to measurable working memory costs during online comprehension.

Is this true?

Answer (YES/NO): YES